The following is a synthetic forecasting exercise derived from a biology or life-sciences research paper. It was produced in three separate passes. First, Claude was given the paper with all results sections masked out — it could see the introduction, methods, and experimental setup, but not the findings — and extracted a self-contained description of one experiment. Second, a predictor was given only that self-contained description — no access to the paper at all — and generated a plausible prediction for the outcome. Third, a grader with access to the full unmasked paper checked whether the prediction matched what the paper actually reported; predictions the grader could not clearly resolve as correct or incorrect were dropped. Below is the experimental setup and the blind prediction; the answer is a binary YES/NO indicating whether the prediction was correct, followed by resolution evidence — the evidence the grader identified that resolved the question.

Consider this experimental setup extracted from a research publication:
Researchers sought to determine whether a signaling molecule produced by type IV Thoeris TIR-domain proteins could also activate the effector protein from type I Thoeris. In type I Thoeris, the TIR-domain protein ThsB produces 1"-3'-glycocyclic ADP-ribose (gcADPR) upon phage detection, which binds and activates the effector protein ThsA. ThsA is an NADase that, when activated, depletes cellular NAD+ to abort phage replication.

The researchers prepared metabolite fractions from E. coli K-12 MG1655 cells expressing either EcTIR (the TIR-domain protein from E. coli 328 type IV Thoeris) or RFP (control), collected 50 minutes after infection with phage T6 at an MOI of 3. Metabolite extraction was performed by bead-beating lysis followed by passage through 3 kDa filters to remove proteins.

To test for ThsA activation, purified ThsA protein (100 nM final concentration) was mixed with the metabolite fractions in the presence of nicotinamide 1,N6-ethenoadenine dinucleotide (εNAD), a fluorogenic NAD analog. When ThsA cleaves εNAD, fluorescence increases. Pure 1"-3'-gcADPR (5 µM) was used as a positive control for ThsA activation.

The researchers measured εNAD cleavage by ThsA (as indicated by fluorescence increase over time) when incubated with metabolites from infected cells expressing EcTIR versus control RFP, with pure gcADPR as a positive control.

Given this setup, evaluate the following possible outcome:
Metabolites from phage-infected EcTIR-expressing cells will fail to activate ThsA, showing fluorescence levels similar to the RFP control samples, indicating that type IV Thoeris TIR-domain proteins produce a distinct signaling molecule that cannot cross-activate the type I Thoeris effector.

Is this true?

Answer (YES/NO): YES